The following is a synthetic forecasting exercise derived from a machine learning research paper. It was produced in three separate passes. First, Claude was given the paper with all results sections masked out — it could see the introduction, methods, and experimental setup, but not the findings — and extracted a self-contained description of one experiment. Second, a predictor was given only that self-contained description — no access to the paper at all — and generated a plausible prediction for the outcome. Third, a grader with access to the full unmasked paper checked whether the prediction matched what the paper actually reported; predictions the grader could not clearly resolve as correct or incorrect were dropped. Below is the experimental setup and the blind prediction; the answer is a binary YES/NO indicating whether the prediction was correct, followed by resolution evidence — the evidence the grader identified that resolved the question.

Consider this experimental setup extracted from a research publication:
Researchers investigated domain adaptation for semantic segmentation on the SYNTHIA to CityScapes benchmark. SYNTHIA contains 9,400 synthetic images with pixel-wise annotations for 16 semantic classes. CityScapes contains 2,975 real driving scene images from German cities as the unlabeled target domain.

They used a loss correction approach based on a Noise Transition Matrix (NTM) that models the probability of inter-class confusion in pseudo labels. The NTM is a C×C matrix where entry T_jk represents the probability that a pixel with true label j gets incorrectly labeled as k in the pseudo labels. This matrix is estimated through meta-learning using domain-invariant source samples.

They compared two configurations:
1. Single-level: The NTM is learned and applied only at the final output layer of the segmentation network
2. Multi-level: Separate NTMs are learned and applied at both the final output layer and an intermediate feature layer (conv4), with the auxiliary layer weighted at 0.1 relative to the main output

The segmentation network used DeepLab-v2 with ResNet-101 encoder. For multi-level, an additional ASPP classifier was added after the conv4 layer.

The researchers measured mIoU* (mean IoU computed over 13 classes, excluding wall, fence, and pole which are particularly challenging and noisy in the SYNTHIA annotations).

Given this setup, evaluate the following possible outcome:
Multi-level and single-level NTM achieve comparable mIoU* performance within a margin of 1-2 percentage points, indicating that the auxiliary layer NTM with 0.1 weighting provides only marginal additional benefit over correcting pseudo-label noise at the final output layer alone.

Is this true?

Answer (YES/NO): YES